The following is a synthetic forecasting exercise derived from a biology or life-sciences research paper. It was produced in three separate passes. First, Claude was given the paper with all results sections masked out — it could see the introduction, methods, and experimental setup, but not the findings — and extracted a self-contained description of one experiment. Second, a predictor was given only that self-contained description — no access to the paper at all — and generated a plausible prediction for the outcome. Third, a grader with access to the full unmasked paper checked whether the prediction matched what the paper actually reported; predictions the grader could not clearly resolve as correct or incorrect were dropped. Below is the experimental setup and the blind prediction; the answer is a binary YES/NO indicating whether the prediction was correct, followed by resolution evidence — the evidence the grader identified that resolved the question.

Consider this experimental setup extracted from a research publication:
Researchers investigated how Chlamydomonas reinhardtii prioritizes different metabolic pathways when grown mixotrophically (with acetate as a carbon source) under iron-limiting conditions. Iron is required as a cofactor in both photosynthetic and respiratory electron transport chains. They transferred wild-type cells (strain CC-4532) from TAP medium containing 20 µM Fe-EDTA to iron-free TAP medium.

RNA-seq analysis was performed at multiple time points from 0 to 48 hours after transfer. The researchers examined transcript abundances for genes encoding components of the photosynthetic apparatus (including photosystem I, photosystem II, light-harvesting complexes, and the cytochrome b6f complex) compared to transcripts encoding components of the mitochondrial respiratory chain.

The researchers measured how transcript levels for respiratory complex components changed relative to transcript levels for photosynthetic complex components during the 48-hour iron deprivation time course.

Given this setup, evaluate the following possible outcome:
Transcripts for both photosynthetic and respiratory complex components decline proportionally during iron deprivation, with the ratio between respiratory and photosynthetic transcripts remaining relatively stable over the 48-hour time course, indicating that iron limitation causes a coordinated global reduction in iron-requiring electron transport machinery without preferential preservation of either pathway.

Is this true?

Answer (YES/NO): NO